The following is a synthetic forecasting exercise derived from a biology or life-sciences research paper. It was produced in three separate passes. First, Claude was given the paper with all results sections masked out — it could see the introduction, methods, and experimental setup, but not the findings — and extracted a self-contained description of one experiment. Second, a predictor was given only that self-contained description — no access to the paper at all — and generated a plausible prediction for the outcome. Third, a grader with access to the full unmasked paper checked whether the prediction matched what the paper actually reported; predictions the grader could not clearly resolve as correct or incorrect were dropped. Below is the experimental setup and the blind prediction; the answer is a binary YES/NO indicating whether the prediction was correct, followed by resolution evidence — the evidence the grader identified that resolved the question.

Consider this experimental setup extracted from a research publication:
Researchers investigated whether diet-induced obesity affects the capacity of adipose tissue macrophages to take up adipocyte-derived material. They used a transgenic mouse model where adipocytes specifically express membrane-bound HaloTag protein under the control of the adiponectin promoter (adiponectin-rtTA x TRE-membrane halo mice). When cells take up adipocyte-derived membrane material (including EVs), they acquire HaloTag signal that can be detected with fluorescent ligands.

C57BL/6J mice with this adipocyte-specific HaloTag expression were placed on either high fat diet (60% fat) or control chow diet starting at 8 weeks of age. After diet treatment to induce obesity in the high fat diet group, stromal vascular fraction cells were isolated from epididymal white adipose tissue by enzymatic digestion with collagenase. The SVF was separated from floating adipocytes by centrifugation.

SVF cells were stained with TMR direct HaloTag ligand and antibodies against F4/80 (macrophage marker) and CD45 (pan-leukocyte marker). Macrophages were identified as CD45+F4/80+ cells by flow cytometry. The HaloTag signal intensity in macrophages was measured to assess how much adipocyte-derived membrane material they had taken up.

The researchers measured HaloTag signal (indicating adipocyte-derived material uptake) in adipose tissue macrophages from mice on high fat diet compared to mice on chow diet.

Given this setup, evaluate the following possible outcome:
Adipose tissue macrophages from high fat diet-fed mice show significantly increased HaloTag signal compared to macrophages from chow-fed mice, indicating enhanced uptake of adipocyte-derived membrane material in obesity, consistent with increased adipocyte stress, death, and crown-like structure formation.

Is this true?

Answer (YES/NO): NO